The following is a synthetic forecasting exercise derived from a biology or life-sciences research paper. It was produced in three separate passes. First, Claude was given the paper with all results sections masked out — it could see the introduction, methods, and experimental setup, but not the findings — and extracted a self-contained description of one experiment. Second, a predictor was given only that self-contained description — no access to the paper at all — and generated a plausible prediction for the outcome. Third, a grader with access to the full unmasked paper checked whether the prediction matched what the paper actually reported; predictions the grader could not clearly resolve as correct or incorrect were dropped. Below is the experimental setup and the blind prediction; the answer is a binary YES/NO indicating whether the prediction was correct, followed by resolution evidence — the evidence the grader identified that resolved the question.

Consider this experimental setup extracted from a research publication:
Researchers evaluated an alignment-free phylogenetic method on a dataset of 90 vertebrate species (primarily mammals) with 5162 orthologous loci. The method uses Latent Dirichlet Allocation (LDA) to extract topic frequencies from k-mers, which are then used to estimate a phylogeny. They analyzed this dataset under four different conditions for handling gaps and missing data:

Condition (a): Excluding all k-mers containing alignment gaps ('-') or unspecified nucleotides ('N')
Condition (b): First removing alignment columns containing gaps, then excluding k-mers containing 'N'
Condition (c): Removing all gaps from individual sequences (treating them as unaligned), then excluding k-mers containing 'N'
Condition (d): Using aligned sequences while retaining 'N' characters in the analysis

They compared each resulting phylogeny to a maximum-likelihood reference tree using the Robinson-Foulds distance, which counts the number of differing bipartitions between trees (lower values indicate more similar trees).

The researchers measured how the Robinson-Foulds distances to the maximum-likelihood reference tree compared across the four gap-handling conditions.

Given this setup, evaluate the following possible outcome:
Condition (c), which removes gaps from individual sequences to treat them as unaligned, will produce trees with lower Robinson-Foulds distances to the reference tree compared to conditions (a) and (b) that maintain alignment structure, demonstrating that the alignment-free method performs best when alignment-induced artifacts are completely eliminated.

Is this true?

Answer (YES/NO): NO